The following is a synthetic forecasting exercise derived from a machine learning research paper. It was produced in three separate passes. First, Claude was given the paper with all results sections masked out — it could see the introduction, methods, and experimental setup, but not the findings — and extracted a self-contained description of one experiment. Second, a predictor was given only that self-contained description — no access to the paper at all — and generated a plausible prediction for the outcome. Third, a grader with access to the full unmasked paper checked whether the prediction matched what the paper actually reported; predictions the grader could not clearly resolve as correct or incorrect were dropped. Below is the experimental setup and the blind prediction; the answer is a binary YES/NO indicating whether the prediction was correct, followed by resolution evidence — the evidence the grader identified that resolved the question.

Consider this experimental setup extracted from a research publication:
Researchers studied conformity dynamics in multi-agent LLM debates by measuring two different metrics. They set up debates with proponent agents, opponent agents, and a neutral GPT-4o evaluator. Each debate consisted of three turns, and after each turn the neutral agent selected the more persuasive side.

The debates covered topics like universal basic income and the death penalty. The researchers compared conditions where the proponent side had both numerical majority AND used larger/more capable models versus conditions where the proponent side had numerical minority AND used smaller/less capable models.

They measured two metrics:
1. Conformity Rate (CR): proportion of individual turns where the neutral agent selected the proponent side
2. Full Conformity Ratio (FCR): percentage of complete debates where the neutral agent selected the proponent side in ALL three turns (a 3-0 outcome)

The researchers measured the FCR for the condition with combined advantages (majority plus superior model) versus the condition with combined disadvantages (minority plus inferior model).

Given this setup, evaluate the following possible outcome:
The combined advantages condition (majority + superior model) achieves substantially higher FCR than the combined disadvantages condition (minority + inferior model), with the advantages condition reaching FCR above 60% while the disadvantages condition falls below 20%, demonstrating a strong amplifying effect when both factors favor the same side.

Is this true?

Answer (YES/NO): YES